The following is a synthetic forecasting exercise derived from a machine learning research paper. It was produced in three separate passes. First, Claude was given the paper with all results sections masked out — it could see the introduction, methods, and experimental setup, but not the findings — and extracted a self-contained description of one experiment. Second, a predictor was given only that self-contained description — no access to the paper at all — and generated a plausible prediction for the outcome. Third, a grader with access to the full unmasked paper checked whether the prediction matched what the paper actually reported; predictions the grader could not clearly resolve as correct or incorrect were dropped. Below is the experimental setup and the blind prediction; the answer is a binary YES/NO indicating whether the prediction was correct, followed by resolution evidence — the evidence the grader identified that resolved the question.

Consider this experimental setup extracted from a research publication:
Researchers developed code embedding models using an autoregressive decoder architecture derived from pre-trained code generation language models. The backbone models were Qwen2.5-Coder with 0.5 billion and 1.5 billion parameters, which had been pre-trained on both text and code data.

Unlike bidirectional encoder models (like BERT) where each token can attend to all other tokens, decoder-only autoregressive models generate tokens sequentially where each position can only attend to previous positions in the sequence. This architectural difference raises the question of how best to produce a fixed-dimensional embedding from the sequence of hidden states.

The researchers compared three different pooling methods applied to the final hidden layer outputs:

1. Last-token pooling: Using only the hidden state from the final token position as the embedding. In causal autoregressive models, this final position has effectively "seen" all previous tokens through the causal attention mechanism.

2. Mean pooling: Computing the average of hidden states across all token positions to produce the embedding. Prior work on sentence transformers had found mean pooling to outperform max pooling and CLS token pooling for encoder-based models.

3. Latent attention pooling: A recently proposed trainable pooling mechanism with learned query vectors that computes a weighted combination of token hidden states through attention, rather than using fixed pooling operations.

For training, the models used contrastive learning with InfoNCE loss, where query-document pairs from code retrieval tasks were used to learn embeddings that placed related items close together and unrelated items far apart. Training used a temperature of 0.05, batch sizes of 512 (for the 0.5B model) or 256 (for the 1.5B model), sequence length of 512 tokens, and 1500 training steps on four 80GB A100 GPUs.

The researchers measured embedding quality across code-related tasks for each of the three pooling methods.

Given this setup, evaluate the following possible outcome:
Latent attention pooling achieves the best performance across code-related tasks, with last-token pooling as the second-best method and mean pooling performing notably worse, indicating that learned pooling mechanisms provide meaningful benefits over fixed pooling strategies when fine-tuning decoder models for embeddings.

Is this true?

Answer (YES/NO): NO